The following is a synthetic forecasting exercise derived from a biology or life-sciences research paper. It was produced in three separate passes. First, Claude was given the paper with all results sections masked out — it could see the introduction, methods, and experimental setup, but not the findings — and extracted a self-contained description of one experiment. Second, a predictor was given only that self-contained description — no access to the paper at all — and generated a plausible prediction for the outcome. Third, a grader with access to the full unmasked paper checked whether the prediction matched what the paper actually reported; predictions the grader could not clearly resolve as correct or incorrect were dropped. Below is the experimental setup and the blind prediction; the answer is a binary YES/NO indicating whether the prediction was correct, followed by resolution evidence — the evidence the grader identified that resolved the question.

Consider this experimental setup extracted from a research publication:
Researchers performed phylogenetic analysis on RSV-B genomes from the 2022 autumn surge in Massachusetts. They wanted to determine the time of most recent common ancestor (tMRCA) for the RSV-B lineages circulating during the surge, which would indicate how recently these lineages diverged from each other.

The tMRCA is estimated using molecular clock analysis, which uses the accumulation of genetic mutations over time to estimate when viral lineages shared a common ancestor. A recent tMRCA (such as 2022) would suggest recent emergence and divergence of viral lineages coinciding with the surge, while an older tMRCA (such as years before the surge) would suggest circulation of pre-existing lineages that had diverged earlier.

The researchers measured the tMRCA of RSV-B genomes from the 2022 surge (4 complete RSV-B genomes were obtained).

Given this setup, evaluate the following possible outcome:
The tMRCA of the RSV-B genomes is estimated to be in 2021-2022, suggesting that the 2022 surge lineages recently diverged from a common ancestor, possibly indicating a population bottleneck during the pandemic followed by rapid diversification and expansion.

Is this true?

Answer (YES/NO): NO